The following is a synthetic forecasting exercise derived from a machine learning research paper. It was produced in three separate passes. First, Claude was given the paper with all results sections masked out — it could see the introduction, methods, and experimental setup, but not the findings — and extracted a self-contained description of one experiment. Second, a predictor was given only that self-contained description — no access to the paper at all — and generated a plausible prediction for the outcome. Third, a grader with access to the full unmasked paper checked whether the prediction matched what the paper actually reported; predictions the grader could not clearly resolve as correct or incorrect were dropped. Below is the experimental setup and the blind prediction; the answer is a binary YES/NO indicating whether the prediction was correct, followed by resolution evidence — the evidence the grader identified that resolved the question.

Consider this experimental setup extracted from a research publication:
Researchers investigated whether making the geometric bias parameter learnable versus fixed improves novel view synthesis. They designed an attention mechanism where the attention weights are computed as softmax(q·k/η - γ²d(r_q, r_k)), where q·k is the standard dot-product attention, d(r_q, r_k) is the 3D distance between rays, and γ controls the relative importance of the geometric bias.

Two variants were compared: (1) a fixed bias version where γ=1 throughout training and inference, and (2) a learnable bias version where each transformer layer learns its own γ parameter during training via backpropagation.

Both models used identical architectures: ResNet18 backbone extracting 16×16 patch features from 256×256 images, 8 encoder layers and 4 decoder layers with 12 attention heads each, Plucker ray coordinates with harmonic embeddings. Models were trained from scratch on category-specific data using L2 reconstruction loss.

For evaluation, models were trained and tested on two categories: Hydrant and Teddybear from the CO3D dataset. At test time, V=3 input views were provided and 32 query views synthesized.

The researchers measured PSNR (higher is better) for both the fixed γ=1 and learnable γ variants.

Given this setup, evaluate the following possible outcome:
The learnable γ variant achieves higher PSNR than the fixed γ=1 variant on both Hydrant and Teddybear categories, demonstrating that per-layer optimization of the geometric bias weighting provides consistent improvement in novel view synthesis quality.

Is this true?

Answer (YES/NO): YES